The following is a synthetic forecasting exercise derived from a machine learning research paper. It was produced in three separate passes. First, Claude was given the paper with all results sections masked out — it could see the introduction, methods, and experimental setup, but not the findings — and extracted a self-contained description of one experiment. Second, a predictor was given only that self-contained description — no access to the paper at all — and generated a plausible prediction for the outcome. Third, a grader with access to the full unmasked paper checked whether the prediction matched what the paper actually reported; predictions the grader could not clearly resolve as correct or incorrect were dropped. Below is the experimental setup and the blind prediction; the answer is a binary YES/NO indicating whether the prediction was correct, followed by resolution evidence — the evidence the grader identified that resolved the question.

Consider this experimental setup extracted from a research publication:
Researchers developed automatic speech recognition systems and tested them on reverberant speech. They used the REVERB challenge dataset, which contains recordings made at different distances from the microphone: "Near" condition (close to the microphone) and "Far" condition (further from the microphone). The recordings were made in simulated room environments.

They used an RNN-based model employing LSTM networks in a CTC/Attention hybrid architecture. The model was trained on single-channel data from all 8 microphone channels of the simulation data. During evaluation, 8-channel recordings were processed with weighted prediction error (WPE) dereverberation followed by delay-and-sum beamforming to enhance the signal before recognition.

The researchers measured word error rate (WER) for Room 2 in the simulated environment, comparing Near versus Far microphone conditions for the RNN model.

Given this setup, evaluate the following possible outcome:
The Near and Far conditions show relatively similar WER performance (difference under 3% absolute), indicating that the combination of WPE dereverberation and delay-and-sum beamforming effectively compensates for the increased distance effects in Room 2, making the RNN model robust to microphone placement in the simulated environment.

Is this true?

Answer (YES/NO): YES